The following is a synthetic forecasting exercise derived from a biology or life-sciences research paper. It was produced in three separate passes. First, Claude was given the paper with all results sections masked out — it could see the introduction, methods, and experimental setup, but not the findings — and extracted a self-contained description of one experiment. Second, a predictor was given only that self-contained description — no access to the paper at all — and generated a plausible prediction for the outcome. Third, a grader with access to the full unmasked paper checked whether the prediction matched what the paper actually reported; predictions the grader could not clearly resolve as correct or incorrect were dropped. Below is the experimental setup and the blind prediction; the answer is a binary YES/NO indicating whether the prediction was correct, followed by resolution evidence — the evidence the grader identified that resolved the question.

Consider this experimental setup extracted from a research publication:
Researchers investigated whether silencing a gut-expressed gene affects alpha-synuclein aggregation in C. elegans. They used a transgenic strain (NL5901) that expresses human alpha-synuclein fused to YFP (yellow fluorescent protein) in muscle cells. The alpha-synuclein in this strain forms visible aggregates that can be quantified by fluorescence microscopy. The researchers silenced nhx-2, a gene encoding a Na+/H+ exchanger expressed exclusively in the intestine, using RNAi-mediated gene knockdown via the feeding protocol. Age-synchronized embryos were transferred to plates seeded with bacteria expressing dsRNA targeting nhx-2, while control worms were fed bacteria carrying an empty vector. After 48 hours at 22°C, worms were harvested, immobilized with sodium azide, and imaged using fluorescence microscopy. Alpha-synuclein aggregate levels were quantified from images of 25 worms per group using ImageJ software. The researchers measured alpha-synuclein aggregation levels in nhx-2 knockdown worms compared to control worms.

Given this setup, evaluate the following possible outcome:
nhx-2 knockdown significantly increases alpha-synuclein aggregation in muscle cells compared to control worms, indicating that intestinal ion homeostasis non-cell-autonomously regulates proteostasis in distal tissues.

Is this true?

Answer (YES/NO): NO